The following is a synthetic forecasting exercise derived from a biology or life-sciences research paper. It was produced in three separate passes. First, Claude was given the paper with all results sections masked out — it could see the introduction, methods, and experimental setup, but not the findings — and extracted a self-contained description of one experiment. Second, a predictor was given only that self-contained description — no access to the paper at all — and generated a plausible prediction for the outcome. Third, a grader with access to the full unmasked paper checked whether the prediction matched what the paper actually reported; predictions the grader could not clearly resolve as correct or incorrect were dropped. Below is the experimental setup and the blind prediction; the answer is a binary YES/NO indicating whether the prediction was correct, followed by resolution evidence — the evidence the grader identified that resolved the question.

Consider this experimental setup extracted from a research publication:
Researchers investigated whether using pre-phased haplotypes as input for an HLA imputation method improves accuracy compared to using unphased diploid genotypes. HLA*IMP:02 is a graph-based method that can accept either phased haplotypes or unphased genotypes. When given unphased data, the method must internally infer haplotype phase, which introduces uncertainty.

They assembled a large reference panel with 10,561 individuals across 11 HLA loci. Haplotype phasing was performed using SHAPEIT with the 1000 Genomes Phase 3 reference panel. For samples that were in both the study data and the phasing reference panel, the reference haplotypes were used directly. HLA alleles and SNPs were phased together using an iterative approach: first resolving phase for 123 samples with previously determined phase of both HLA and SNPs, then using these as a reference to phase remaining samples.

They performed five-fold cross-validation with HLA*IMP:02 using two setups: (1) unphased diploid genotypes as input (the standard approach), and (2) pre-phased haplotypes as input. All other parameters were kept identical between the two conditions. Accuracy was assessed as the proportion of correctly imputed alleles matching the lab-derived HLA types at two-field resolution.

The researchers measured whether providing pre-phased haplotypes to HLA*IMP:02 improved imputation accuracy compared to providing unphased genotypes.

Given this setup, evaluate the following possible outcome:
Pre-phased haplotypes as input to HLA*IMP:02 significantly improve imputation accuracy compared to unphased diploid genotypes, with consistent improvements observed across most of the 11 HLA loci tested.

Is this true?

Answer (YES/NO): NO